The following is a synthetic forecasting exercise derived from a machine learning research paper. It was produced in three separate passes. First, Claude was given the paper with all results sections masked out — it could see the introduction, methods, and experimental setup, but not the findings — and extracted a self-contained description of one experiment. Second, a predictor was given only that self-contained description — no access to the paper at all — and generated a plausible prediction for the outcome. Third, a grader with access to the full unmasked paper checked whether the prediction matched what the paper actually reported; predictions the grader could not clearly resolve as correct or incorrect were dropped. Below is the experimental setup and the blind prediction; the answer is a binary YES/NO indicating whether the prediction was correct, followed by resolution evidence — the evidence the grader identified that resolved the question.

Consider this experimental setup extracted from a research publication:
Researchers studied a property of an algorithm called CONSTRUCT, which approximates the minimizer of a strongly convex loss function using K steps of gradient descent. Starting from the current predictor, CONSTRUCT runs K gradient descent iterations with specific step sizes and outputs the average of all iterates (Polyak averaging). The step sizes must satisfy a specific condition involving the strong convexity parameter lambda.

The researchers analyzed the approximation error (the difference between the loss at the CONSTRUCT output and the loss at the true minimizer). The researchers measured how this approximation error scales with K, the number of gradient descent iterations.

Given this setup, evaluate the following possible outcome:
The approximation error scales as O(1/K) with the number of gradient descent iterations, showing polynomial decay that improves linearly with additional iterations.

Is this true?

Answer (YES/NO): NO